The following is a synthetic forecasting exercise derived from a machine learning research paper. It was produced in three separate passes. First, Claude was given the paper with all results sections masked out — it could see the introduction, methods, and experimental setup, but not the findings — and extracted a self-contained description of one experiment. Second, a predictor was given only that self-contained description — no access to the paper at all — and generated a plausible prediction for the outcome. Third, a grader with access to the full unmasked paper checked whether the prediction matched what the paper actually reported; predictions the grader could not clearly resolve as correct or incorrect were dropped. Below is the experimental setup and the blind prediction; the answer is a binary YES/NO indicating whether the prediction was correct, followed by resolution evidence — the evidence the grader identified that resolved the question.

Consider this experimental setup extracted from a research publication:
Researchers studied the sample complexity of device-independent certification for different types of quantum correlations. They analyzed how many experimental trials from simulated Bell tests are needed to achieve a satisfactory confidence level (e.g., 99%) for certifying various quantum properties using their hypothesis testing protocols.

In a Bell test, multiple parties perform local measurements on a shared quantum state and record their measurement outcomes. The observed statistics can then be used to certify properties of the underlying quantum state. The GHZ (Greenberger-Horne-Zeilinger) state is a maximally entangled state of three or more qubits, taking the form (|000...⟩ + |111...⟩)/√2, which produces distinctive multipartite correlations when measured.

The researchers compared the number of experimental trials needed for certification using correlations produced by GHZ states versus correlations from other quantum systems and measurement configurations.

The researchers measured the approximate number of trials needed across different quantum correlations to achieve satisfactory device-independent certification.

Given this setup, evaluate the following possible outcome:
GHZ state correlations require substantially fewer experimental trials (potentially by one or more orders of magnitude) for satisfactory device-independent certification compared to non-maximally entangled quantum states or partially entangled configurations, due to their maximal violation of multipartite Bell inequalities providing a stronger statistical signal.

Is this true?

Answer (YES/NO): YES